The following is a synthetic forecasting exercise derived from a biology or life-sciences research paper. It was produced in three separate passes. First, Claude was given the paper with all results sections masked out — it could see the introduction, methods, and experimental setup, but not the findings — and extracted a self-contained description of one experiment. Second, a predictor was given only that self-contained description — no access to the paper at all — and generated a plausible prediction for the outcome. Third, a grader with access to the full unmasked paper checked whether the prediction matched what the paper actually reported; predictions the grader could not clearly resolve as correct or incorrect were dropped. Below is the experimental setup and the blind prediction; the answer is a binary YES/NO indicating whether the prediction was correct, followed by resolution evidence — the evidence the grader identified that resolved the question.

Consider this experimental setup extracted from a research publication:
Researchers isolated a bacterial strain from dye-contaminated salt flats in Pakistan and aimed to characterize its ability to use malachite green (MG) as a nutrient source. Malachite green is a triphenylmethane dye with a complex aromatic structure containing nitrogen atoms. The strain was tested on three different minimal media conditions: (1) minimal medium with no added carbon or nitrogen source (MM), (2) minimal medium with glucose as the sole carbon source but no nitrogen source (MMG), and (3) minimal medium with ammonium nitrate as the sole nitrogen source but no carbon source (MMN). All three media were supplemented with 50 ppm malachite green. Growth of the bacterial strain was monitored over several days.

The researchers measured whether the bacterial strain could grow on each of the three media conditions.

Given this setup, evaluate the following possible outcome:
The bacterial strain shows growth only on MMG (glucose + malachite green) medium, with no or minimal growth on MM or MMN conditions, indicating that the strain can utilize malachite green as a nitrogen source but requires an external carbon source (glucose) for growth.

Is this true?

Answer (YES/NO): NO